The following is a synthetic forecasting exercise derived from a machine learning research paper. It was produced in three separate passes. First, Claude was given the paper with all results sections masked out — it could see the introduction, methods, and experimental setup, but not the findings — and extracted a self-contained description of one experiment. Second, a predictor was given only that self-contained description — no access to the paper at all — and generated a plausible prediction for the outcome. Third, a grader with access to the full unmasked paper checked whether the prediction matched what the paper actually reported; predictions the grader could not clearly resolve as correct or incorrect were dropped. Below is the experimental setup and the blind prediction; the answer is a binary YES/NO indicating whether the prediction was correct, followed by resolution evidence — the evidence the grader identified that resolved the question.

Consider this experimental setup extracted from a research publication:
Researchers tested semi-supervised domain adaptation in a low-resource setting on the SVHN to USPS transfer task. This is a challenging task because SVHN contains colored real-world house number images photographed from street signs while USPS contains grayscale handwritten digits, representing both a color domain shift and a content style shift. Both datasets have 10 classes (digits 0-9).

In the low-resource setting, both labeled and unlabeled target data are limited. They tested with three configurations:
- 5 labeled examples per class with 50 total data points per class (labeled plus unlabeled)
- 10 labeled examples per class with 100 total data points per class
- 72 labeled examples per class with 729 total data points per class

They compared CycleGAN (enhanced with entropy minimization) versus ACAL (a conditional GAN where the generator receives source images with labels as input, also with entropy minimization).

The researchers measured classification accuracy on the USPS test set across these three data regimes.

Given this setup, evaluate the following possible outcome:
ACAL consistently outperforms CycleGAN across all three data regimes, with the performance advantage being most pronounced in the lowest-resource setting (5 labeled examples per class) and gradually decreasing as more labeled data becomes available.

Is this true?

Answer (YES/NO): YES